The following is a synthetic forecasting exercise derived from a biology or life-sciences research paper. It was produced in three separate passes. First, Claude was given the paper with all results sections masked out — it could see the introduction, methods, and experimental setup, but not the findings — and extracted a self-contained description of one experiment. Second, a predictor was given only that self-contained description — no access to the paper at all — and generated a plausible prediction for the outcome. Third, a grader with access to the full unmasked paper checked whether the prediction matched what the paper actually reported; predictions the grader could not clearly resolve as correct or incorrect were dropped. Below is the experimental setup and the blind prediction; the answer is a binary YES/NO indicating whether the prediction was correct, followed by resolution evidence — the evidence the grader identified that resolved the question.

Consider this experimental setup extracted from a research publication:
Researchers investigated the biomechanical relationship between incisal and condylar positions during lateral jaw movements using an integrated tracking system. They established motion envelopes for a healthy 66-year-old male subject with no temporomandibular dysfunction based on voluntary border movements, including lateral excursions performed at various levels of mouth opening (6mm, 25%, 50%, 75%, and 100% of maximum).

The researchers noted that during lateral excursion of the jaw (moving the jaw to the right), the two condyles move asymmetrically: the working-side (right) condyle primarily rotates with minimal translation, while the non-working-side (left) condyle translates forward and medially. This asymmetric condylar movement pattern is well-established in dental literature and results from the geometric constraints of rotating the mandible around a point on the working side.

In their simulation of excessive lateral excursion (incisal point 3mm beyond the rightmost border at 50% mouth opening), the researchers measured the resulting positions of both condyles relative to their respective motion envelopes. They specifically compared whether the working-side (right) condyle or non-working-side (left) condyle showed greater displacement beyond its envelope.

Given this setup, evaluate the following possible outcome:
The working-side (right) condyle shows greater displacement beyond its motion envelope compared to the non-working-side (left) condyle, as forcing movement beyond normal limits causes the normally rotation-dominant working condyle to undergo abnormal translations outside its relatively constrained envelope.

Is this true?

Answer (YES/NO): NO